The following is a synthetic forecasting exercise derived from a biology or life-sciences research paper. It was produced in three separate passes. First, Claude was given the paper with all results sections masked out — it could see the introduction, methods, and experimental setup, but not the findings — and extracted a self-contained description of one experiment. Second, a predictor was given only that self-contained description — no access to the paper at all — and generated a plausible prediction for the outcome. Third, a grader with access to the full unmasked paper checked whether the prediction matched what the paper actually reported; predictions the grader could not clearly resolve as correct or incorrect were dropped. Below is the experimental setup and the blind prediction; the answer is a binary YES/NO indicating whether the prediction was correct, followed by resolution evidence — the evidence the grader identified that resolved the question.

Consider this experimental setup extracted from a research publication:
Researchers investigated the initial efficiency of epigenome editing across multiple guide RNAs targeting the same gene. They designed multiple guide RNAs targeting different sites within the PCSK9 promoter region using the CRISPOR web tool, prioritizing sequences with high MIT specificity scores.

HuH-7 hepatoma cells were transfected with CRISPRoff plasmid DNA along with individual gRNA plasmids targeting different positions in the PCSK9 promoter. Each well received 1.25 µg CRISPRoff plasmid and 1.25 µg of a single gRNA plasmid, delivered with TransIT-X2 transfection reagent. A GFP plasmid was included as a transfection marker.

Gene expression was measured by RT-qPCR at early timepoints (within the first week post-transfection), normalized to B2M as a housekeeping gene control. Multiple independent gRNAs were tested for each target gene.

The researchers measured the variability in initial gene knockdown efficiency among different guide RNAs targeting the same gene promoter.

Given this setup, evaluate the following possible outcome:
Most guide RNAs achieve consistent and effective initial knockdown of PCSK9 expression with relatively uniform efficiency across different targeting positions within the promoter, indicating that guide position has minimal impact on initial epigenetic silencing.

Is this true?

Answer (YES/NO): NO